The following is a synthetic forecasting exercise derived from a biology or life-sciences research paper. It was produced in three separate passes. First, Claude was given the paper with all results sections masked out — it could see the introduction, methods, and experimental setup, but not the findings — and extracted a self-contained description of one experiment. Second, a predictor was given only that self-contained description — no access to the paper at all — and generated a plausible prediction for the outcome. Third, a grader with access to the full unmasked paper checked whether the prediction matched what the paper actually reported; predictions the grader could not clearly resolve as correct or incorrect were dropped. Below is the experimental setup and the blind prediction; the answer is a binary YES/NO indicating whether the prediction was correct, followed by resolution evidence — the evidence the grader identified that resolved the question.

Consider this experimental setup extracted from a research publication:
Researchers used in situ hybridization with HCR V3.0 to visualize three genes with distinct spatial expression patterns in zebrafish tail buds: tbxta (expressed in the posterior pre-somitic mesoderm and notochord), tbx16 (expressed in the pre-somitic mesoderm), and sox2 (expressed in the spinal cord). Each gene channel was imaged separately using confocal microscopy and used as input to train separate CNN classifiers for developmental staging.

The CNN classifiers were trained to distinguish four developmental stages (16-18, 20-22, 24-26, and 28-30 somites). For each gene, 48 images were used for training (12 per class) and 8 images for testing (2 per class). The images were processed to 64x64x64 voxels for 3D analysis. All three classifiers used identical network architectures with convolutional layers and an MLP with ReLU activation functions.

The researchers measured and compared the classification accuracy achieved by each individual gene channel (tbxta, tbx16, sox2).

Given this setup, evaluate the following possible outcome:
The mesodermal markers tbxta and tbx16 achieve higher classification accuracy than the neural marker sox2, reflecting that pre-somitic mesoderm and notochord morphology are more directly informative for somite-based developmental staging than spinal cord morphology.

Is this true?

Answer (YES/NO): NO